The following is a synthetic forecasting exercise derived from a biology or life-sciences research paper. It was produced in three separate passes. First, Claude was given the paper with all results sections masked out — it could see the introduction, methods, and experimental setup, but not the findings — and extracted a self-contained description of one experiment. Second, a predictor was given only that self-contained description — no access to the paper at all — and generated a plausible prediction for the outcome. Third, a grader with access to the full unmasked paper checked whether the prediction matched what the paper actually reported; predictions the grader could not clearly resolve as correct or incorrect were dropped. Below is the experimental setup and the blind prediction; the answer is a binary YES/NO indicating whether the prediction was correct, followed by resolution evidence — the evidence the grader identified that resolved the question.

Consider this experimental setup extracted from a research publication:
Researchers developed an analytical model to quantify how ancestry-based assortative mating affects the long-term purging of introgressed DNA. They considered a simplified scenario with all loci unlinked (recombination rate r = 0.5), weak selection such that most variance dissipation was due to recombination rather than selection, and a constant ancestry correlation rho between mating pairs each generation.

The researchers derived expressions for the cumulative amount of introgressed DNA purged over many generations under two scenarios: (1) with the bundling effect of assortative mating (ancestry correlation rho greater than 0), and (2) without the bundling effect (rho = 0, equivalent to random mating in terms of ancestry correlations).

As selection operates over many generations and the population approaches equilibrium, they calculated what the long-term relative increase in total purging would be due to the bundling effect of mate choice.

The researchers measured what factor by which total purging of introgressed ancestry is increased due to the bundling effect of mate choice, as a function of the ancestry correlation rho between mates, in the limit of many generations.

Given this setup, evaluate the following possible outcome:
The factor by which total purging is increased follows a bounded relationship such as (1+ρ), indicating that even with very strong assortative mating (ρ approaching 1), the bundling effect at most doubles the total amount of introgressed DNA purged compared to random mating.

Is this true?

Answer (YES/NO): NO